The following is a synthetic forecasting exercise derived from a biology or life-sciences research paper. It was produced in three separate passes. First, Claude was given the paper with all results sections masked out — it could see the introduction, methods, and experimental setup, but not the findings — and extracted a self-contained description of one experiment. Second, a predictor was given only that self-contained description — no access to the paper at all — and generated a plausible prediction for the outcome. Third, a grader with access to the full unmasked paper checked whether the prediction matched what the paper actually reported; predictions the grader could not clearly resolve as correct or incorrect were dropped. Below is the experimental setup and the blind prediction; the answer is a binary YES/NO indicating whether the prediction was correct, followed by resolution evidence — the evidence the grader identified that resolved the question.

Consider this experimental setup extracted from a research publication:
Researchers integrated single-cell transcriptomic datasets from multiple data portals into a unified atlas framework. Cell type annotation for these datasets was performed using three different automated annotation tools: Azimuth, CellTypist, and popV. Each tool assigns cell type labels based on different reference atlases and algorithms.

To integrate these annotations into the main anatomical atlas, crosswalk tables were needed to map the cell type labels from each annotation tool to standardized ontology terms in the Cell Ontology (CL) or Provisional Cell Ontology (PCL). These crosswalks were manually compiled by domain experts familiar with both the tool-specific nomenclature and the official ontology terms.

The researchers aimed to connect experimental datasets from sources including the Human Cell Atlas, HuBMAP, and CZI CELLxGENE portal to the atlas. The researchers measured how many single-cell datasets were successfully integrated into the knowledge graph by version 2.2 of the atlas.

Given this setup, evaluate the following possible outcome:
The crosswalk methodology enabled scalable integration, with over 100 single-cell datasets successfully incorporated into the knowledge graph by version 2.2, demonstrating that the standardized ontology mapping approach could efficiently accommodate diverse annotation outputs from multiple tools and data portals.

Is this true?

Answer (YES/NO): YES